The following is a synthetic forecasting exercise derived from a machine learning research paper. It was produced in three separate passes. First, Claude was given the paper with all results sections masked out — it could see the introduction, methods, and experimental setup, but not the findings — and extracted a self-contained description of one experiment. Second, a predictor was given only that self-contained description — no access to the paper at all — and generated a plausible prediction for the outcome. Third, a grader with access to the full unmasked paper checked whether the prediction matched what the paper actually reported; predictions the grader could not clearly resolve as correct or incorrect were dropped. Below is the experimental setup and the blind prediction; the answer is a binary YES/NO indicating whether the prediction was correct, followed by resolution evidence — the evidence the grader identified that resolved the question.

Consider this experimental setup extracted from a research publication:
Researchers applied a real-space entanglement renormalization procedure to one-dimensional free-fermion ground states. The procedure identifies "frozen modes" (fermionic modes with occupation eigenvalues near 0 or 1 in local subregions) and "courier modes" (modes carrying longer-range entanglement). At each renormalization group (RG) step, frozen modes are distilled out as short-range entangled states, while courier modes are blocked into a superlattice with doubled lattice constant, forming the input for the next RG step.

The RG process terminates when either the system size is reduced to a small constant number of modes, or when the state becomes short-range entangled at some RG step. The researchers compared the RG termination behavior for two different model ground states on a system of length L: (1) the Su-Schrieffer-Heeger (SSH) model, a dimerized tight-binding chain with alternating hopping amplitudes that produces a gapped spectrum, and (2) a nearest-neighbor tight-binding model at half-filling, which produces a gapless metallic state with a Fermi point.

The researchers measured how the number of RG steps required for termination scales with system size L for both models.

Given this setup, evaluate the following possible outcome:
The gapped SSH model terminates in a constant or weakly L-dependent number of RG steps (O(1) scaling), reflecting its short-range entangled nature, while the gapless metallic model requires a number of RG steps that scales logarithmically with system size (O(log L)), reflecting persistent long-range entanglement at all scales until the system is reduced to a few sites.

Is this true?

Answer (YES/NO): YES